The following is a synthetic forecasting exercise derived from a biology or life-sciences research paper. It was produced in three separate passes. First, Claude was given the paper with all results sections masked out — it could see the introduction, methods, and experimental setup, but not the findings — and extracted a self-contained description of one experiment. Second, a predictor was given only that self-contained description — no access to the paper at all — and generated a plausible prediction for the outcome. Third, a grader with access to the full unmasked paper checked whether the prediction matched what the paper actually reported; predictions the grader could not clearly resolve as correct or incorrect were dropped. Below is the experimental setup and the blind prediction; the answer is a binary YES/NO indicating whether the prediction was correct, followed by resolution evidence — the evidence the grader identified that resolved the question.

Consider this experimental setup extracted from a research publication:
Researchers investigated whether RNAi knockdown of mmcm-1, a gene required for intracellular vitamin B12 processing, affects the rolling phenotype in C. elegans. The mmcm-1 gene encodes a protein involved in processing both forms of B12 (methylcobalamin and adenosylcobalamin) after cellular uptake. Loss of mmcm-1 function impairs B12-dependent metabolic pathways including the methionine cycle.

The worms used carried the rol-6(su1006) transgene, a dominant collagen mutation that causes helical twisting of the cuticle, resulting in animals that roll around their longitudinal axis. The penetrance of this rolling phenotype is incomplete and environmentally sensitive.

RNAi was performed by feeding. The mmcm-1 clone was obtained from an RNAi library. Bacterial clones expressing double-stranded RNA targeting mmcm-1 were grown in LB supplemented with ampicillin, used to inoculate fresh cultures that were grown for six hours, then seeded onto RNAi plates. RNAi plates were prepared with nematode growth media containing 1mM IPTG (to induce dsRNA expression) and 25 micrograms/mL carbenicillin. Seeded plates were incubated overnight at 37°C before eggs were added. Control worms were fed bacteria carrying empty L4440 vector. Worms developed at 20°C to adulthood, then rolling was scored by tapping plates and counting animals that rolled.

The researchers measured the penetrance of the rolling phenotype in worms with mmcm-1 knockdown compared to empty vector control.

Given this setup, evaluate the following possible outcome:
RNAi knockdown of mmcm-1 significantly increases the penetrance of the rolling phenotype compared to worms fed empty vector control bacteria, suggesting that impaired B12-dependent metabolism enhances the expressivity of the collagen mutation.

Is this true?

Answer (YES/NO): YES